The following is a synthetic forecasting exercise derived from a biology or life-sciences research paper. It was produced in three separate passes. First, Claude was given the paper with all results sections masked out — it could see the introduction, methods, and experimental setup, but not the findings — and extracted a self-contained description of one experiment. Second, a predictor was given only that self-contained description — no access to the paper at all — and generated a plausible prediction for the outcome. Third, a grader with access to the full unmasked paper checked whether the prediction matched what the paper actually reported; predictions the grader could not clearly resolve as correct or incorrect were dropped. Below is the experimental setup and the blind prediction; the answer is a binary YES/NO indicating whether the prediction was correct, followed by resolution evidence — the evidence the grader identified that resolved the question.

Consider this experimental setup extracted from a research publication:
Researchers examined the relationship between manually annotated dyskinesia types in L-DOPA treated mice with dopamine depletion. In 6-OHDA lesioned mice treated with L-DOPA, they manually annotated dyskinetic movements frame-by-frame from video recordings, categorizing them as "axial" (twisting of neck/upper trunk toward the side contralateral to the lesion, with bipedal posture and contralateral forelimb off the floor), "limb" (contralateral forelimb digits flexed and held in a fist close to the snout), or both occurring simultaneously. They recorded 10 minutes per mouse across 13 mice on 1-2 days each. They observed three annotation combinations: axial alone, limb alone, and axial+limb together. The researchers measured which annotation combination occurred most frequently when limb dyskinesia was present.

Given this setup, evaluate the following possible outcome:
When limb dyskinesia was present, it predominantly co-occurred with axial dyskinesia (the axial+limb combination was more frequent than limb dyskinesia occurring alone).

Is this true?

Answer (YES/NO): YES